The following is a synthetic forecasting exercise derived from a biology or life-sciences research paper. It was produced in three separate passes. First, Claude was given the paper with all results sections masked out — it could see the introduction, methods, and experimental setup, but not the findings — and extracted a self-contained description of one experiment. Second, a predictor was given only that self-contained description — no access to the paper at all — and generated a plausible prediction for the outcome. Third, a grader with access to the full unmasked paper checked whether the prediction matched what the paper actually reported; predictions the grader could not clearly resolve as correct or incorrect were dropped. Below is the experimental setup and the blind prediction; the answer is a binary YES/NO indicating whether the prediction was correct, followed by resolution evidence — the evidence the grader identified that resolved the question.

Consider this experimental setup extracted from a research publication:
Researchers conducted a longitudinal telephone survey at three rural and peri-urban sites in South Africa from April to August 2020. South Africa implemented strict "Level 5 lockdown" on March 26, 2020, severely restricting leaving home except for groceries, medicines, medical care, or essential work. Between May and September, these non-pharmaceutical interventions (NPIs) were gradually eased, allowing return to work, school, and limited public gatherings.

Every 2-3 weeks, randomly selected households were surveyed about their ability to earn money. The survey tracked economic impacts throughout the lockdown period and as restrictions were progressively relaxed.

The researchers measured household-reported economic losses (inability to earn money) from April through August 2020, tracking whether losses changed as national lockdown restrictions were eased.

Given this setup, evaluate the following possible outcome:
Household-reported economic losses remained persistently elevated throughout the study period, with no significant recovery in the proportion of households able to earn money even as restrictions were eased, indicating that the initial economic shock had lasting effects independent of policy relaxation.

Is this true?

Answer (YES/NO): NO